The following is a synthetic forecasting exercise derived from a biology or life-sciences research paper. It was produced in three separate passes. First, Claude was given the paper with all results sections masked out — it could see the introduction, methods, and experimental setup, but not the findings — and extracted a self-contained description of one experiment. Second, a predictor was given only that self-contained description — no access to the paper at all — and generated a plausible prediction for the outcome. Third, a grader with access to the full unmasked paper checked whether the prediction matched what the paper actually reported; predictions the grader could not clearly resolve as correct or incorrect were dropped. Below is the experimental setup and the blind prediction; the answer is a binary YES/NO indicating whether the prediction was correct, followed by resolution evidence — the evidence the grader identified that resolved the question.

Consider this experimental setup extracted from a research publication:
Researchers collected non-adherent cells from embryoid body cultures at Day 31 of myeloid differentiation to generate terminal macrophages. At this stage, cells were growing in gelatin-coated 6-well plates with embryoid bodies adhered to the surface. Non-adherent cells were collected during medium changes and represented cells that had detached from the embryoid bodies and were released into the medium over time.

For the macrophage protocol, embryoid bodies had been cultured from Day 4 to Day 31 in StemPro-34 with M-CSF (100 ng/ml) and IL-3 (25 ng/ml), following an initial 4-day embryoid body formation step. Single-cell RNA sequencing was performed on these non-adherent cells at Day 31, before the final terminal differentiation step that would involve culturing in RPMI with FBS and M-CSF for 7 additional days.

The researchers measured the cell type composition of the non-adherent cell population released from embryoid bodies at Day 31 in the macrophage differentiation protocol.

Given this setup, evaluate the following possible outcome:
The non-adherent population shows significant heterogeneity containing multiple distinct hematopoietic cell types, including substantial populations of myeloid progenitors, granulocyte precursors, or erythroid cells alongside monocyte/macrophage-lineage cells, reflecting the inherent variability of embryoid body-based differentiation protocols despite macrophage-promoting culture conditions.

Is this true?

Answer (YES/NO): NO